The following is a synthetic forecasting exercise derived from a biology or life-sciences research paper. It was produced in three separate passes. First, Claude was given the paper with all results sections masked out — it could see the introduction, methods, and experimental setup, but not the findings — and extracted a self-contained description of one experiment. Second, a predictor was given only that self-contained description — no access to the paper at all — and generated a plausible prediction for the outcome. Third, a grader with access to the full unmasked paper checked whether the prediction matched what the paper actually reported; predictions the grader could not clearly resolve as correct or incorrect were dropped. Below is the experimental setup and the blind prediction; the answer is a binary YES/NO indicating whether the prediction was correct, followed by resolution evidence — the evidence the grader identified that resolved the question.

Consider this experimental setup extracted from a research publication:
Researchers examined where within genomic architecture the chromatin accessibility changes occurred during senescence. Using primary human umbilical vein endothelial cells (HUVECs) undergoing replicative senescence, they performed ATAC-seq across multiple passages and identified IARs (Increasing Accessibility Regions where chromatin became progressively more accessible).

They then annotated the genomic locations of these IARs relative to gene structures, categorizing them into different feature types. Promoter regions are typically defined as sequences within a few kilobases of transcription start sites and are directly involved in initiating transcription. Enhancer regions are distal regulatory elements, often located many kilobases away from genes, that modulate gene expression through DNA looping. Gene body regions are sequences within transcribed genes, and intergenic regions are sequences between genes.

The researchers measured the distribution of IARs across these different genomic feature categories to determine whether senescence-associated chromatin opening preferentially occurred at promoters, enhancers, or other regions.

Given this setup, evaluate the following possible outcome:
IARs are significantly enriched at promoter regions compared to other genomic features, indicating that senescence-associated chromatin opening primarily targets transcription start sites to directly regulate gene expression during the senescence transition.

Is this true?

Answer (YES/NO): NO